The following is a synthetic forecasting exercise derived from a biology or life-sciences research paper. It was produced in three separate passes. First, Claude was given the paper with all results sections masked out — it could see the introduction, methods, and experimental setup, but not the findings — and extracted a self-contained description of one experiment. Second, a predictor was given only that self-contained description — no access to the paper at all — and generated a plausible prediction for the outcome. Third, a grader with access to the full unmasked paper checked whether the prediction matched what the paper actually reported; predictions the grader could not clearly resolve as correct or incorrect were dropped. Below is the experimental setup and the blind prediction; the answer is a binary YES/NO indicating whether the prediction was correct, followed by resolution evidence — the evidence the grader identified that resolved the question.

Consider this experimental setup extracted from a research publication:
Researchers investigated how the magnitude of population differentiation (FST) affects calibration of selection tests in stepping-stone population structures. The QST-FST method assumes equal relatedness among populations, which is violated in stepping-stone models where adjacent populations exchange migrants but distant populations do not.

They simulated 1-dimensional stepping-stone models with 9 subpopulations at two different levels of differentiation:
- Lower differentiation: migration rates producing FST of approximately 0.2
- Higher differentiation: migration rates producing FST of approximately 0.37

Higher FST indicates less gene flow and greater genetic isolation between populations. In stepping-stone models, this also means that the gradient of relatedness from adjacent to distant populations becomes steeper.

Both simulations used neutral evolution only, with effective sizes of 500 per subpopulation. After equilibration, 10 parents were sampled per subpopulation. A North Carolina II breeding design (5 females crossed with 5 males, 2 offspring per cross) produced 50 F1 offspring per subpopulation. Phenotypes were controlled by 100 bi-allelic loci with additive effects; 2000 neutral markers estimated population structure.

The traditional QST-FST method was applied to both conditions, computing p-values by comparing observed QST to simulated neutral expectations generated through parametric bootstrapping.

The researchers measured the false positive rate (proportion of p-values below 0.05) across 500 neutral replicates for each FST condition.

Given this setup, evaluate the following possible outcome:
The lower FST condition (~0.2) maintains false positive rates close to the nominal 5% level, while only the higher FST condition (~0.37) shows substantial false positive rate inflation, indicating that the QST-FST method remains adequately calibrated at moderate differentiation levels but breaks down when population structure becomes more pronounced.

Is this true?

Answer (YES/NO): NO